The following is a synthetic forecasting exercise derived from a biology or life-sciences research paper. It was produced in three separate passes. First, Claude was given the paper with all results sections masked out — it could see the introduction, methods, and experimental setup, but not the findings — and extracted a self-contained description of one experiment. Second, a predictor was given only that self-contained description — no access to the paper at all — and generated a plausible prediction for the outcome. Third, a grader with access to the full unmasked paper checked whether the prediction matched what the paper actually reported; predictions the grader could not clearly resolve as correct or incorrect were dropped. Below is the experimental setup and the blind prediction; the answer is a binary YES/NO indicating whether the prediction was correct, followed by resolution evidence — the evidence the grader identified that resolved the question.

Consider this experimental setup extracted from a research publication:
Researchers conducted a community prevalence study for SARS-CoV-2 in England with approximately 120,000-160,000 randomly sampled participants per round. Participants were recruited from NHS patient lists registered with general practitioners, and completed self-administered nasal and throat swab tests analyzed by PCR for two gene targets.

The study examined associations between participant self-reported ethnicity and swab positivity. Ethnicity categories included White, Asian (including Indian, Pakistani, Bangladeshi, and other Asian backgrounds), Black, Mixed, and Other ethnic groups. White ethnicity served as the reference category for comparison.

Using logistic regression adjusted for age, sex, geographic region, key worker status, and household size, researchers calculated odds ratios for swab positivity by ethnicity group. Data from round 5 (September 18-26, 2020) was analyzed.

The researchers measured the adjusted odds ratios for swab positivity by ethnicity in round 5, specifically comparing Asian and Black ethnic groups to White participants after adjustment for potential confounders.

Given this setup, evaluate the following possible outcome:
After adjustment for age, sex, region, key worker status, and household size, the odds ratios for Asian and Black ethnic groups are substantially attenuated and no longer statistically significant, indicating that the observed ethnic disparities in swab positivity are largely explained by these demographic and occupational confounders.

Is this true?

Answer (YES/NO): NO